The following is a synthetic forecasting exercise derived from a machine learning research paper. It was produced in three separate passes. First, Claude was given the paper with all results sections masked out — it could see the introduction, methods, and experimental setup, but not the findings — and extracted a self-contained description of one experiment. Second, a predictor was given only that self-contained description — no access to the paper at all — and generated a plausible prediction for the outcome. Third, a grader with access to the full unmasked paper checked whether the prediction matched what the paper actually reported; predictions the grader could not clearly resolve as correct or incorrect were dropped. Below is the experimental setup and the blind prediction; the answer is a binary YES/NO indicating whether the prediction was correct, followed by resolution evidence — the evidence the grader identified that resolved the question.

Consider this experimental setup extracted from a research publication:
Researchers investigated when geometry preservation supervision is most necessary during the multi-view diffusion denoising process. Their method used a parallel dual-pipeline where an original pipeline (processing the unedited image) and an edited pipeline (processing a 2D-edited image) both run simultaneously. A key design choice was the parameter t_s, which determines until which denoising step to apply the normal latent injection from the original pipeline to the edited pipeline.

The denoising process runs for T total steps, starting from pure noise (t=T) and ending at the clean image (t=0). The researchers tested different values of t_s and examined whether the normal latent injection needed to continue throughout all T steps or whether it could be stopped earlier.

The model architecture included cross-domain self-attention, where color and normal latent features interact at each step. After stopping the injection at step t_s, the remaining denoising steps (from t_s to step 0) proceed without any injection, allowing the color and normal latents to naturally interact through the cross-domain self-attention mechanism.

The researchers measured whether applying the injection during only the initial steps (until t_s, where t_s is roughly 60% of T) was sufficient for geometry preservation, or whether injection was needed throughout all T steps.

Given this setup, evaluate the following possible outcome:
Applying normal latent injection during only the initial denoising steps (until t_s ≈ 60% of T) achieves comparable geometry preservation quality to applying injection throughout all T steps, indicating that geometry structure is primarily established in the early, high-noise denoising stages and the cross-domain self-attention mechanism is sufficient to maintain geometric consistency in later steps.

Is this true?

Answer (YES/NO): NO